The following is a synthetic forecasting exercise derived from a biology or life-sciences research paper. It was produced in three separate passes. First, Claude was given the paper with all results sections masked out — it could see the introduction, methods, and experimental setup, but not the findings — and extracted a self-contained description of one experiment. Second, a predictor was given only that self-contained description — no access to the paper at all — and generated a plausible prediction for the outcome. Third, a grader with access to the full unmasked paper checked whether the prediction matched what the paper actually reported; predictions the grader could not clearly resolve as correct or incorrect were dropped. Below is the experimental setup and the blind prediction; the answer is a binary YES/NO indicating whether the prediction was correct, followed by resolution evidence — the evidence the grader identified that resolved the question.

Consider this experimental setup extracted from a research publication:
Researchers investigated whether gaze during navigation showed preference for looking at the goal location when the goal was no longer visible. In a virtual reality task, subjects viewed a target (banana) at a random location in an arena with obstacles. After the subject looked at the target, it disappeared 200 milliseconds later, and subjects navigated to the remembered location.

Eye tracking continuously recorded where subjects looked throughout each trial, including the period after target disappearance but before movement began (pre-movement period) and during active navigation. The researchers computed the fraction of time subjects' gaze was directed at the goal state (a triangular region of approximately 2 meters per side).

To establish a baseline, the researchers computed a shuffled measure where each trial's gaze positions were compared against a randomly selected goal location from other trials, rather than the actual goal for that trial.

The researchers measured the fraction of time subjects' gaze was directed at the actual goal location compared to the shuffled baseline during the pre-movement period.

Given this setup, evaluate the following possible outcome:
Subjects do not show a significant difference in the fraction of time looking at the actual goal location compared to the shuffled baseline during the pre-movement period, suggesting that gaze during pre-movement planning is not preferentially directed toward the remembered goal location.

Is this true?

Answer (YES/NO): NO